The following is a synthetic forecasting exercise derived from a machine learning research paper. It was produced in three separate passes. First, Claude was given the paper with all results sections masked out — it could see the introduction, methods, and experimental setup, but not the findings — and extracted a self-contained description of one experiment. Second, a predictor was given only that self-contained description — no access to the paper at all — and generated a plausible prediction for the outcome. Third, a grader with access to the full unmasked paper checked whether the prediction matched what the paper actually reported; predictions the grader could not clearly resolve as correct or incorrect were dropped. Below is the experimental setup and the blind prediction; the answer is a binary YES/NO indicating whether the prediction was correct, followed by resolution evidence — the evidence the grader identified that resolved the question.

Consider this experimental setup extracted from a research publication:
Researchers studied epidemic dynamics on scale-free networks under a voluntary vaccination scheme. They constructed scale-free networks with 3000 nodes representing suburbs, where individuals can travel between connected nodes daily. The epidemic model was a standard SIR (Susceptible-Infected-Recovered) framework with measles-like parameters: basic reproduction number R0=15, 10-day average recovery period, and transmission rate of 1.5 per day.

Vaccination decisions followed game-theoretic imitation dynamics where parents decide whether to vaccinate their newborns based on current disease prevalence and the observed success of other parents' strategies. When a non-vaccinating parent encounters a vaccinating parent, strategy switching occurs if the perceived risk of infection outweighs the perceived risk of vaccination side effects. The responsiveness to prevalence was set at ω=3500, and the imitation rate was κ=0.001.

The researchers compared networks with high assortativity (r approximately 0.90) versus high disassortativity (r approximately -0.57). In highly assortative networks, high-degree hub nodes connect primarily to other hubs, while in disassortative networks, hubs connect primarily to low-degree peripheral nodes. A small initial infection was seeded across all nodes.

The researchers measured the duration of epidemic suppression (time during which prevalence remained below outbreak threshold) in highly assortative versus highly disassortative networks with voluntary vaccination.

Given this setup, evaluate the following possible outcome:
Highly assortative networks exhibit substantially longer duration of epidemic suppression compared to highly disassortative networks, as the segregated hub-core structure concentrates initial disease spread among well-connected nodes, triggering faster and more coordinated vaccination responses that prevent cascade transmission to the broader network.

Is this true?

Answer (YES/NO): YES